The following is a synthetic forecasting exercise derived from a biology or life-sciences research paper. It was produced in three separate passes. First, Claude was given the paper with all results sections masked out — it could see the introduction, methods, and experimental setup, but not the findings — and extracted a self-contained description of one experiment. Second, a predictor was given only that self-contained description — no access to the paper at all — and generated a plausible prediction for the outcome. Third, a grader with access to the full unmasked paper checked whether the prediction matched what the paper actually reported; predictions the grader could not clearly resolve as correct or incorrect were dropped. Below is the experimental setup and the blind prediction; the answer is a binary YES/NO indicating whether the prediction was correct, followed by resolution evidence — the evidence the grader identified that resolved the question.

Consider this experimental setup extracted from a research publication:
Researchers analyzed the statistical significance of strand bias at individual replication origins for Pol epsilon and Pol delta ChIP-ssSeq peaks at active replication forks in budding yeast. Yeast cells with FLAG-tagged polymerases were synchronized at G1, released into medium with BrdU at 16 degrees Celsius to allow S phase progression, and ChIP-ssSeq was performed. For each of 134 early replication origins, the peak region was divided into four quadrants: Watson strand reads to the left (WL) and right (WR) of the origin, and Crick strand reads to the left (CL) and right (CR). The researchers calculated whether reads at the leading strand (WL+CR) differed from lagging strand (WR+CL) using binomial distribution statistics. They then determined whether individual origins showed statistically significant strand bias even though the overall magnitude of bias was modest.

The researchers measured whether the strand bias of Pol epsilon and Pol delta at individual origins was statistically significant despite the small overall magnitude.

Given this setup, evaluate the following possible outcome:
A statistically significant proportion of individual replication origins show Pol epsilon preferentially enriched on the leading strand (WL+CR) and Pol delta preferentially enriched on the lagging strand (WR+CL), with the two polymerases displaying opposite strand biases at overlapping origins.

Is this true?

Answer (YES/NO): NO